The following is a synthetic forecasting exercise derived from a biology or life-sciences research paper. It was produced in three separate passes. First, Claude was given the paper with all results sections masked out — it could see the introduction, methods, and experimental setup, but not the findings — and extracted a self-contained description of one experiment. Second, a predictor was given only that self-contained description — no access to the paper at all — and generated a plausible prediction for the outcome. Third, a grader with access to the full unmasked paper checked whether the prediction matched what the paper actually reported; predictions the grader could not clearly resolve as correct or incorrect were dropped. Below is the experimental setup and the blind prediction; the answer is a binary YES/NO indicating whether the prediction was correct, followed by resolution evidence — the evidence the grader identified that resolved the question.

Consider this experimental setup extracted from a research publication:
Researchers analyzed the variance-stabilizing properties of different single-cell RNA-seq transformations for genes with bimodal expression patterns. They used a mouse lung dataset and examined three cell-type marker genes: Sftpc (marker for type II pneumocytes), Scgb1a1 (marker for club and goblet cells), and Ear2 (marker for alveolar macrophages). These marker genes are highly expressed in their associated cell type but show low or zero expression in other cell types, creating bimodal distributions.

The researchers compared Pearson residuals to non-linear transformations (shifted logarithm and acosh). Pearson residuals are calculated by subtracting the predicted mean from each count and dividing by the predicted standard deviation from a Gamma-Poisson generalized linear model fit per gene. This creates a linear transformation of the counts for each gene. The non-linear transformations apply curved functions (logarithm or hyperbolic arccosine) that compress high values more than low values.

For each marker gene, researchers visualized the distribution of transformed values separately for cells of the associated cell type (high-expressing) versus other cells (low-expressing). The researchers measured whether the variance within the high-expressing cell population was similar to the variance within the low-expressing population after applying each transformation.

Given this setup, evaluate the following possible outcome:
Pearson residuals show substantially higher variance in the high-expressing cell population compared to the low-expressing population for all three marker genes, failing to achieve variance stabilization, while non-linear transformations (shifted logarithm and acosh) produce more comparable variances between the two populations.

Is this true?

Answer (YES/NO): YES